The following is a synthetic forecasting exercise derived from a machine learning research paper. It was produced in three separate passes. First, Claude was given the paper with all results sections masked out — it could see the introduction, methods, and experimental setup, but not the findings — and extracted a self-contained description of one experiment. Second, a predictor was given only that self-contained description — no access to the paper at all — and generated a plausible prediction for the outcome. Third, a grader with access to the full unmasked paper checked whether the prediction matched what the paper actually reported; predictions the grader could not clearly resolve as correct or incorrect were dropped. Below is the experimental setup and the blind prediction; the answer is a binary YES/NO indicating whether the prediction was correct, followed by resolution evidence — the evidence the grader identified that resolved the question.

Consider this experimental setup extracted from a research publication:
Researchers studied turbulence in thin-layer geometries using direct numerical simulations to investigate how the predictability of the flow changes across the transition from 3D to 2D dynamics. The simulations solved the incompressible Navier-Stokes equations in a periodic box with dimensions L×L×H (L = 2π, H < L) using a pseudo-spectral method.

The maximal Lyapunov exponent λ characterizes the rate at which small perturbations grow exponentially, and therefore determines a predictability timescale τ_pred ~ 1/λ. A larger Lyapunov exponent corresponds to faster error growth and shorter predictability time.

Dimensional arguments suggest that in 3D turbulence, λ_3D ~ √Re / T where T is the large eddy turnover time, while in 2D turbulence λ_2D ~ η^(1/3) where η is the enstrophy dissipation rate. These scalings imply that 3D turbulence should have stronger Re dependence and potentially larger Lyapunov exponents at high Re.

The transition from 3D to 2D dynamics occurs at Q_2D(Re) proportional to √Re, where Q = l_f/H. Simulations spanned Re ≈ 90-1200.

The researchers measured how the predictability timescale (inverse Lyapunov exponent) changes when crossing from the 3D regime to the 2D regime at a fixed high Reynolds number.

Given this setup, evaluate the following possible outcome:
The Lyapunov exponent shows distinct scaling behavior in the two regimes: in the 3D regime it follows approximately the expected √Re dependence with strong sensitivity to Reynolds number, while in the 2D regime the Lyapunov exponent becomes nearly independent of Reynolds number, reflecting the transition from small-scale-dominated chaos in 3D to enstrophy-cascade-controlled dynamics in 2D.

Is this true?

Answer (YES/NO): NO